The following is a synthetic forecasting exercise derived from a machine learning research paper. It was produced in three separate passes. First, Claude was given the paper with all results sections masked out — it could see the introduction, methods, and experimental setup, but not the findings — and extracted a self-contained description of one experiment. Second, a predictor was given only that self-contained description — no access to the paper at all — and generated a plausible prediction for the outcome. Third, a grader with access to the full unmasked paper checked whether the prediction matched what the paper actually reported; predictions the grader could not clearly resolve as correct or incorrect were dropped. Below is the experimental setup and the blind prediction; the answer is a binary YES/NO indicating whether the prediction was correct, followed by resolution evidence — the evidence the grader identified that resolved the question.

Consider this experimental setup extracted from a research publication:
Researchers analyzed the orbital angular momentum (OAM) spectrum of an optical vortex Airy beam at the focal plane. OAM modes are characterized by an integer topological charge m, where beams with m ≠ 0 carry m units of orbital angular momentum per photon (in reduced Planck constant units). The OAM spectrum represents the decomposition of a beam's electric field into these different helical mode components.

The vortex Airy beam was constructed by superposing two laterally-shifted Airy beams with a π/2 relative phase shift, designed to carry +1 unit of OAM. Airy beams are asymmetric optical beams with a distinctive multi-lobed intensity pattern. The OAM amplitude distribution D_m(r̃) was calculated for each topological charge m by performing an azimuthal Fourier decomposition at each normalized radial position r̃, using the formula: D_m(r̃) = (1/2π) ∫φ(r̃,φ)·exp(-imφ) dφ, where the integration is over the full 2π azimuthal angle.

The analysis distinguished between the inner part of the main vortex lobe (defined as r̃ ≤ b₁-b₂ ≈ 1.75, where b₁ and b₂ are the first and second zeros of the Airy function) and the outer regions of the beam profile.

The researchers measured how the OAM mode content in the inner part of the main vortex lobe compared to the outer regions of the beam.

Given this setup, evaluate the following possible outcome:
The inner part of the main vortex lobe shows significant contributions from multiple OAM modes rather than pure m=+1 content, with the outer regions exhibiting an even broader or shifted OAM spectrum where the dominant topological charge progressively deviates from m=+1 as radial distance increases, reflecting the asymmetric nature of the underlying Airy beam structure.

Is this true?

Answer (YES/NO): NO